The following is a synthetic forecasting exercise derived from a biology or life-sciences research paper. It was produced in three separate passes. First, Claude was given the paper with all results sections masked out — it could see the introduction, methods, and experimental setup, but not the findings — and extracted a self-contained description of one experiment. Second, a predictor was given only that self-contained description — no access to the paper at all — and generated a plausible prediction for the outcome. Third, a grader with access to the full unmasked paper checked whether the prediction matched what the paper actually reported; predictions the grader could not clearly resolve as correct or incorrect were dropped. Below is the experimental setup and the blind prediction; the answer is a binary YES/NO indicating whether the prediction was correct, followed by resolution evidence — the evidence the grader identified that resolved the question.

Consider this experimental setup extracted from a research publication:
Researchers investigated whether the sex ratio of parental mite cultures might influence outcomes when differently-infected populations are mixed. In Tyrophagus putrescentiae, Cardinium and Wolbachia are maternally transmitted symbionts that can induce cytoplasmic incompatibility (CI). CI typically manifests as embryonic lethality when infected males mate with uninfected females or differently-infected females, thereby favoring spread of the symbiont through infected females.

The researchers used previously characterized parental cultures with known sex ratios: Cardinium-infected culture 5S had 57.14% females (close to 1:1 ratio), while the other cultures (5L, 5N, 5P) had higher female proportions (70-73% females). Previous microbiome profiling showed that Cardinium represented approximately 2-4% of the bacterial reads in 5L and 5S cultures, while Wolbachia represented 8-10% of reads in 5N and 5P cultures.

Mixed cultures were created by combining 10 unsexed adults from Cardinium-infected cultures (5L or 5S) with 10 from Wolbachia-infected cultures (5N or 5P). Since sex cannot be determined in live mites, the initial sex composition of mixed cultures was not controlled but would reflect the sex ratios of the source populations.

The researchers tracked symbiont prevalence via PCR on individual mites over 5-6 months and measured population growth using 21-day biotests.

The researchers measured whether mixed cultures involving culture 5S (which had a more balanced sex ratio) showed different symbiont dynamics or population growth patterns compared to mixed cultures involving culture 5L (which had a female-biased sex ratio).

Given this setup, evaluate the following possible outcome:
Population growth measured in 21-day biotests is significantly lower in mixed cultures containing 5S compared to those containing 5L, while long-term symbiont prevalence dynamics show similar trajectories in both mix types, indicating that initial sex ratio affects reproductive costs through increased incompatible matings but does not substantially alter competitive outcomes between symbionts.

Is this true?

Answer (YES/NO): NO